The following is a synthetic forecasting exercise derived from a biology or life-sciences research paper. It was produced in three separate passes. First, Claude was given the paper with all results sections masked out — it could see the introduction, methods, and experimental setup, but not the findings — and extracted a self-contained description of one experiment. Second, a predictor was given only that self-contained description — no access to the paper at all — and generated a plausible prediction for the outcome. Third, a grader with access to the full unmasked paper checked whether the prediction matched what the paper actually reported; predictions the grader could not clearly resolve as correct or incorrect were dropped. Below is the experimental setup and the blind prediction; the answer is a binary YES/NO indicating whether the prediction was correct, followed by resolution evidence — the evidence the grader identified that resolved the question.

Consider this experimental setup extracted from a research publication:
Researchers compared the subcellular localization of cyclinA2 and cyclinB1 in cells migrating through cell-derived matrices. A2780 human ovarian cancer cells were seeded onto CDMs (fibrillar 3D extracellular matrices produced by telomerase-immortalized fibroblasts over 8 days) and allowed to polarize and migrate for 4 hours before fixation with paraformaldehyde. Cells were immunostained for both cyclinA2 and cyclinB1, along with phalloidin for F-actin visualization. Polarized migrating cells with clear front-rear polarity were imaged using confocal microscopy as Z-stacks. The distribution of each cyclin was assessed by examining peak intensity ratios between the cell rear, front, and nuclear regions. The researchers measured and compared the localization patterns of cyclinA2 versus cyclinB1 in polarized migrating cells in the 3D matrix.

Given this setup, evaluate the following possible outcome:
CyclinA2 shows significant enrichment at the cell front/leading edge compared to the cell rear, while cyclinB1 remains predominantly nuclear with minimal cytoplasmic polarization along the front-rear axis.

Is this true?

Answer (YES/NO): NO